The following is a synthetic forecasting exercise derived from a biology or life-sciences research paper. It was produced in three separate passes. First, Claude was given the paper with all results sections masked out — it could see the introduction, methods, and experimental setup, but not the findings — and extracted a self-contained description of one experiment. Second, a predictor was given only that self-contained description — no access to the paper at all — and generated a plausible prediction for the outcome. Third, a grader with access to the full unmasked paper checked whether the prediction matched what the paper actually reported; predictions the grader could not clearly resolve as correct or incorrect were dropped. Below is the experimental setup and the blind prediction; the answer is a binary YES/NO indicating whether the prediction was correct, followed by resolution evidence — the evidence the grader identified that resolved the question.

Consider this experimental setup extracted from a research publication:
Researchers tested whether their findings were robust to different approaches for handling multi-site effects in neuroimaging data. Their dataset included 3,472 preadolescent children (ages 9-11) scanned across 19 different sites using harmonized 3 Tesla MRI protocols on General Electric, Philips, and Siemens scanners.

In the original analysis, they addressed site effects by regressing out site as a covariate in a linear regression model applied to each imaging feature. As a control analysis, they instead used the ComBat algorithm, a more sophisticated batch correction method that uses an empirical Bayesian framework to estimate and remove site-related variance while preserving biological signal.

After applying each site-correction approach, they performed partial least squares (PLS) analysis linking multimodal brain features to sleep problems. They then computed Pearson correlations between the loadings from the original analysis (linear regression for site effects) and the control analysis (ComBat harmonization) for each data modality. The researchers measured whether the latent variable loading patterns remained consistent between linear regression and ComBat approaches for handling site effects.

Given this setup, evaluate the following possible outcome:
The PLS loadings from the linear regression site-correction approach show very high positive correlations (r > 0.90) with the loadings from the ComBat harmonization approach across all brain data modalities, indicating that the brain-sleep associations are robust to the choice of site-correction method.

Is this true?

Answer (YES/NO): NO